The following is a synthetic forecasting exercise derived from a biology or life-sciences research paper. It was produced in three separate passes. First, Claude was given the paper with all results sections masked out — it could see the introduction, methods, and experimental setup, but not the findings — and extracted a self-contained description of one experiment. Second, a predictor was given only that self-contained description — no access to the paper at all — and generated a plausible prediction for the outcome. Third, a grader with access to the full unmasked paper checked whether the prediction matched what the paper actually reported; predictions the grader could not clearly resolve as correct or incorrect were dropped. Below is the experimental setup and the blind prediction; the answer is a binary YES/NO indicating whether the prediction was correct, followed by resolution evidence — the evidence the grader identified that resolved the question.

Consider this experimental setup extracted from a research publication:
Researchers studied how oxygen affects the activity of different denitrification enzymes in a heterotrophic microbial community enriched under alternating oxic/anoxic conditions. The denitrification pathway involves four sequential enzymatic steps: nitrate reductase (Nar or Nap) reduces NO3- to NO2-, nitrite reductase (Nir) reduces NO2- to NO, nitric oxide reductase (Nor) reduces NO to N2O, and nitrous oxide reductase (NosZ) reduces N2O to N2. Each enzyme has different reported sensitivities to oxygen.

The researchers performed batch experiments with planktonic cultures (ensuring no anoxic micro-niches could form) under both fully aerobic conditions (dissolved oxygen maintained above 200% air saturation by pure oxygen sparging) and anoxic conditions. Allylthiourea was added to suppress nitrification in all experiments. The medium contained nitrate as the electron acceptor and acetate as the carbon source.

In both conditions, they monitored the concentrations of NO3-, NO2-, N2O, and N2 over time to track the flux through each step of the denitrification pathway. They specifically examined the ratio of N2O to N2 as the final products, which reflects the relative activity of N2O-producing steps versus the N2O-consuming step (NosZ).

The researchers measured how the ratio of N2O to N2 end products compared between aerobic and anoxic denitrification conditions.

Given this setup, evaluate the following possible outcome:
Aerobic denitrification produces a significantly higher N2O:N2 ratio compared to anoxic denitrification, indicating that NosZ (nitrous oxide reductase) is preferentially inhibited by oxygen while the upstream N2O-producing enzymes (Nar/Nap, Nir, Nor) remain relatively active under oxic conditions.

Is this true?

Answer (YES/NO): YES